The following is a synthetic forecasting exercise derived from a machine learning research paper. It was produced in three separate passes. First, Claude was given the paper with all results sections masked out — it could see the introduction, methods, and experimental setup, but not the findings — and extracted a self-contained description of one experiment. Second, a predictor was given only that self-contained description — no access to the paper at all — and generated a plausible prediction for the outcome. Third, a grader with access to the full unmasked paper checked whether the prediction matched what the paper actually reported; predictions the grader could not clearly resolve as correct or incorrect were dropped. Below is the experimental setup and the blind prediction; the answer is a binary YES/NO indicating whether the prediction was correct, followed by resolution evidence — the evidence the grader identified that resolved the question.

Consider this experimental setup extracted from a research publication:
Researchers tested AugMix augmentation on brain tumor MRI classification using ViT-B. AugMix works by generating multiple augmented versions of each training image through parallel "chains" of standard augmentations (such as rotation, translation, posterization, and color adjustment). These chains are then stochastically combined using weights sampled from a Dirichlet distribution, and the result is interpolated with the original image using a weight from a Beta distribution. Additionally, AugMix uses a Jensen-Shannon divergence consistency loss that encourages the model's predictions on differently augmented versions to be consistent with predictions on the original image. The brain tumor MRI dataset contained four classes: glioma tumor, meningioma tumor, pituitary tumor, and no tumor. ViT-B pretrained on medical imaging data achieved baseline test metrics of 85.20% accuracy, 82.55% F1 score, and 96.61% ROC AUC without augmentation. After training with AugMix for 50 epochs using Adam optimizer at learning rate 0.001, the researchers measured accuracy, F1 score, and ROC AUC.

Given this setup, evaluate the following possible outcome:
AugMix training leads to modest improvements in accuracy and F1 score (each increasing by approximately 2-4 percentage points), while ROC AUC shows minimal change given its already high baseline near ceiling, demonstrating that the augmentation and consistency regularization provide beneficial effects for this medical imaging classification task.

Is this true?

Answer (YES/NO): NO